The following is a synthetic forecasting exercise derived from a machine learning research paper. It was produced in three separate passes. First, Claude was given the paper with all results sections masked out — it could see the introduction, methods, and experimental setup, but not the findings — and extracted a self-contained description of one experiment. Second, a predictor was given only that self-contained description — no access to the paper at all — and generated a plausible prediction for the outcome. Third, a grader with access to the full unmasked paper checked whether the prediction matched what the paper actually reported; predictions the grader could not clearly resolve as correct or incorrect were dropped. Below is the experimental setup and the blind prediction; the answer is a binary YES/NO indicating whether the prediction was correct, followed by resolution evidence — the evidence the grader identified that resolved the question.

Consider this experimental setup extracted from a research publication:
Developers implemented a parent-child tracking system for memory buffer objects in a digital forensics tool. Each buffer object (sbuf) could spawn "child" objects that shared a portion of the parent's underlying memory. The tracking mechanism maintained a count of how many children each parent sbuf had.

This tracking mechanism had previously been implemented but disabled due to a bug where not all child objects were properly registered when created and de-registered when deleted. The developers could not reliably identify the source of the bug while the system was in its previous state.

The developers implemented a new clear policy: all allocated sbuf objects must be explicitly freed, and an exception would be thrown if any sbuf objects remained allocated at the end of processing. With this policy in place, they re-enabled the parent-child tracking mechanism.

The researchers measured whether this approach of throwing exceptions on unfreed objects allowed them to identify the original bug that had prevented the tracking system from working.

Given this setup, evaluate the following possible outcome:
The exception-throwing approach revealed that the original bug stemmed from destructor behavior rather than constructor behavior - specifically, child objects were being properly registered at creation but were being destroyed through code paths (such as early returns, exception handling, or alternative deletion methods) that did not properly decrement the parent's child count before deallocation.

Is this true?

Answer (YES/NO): NO